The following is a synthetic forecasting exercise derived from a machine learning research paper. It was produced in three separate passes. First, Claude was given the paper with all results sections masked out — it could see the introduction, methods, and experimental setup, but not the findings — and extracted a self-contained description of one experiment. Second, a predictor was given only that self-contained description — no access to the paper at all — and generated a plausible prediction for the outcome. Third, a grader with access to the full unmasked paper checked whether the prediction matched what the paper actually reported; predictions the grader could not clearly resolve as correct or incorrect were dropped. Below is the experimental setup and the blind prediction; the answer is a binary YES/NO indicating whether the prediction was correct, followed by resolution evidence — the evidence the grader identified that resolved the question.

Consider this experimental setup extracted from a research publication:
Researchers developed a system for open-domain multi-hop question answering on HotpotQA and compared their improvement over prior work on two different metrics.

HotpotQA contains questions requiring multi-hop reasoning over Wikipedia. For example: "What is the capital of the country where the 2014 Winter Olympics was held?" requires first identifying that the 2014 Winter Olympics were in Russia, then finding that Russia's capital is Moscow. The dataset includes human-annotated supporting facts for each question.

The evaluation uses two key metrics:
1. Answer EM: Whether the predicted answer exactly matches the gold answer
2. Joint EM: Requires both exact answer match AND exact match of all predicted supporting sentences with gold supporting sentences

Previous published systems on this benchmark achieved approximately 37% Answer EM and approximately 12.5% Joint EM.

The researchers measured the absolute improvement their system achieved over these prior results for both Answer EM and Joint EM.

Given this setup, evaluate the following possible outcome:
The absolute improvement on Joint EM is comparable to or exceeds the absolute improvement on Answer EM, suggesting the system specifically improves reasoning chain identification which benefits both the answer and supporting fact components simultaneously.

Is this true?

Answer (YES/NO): YES